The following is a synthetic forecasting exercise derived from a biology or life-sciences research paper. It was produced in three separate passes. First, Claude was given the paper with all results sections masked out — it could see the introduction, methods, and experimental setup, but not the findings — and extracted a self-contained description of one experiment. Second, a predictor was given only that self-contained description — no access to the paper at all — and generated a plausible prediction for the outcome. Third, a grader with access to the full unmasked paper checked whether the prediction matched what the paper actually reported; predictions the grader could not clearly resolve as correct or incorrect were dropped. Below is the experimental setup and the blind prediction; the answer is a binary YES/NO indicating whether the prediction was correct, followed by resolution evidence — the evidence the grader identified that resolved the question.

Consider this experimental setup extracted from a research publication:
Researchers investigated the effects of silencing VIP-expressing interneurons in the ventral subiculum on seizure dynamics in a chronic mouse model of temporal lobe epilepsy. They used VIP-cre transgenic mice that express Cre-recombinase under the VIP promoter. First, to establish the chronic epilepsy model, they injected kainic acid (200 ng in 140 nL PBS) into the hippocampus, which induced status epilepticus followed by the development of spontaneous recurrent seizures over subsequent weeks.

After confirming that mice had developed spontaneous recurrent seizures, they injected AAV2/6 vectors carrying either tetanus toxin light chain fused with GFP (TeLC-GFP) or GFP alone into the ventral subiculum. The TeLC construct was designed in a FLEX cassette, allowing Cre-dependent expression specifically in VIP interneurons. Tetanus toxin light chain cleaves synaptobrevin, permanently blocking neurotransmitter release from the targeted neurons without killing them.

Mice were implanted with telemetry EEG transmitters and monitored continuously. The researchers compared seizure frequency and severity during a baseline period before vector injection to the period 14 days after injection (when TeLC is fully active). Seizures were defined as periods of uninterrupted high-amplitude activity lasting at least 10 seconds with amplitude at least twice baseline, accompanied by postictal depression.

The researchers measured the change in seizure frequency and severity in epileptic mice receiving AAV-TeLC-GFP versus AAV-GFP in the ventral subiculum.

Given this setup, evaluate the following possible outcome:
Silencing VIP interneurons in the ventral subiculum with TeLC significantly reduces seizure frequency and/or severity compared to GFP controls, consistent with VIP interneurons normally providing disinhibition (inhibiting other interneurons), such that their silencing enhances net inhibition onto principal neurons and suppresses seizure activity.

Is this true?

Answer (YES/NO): YES